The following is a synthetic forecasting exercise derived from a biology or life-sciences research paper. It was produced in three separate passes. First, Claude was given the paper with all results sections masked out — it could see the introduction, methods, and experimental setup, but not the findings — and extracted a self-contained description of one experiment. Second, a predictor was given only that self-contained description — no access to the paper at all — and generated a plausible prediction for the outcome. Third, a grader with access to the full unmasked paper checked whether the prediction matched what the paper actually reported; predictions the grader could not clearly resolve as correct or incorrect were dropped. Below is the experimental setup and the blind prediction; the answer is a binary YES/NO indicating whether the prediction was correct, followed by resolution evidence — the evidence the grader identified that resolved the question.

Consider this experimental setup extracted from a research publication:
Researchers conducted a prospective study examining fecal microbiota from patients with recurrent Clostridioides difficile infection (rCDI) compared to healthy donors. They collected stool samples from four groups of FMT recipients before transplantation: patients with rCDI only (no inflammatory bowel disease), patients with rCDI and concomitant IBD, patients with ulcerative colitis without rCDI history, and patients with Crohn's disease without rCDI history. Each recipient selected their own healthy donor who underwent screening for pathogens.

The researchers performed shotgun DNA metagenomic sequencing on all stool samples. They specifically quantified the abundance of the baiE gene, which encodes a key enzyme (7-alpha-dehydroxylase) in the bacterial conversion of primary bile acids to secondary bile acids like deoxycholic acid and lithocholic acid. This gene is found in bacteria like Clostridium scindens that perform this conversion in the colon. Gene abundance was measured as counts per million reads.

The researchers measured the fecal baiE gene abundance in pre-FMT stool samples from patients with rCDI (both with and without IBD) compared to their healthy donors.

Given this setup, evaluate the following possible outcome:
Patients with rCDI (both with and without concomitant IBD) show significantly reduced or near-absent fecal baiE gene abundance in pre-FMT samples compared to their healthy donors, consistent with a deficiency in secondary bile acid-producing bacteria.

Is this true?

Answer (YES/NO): YES